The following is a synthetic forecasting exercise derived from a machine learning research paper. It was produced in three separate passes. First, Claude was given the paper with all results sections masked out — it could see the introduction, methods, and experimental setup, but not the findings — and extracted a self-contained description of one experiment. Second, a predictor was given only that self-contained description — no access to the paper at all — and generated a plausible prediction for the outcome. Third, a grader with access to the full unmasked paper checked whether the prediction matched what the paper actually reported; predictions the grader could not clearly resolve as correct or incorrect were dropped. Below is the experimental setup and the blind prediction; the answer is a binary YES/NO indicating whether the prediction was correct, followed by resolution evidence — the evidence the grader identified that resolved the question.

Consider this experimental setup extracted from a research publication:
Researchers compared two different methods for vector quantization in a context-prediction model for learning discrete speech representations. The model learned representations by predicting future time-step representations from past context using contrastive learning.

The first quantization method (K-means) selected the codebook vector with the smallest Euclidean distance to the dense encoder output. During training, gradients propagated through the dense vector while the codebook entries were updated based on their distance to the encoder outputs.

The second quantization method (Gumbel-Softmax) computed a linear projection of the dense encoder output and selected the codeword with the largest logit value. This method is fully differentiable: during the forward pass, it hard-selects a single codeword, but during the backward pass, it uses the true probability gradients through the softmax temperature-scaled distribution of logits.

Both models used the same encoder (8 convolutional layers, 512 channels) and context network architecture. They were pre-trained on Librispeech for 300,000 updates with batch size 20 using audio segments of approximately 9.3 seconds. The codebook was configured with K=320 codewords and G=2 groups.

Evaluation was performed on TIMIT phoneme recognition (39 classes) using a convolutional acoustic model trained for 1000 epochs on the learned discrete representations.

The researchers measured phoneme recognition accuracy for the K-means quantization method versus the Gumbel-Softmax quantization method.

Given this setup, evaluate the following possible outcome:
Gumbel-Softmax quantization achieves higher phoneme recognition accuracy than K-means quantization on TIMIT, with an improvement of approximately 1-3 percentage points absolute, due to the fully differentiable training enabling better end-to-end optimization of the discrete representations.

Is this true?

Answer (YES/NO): YES